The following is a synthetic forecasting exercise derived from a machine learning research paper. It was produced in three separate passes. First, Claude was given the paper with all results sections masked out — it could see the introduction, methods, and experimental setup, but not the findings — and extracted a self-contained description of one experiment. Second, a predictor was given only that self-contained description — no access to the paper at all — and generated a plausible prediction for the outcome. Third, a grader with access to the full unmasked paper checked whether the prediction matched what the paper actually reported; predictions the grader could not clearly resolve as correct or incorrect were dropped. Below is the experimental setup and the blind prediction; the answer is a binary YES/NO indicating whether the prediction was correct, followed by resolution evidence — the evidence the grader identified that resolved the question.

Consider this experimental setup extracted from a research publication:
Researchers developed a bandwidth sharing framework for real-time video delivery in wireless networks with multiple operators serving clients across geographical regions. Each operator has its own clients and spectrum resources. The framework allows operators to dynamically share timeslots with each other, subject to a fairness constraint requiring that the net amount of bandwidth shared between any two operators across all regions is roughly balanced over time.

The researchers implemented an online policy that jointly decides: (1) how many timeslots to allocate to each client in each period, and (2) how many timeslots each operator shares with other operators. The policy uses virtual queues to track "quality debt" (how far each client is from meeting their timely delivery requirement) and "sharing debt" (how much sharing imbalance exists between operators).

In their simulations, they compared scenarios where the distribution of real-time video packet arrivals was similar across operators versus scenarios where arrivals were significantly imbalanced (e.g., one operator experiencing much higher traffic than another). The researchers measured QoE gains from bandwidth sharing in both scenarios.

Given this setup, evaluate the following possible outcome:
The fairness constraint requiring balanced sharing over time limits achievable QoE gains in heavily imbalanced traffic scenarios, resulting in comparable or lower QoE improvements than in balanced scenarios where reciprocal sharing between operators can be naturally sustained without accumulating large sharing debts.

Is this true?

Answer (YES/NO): NO